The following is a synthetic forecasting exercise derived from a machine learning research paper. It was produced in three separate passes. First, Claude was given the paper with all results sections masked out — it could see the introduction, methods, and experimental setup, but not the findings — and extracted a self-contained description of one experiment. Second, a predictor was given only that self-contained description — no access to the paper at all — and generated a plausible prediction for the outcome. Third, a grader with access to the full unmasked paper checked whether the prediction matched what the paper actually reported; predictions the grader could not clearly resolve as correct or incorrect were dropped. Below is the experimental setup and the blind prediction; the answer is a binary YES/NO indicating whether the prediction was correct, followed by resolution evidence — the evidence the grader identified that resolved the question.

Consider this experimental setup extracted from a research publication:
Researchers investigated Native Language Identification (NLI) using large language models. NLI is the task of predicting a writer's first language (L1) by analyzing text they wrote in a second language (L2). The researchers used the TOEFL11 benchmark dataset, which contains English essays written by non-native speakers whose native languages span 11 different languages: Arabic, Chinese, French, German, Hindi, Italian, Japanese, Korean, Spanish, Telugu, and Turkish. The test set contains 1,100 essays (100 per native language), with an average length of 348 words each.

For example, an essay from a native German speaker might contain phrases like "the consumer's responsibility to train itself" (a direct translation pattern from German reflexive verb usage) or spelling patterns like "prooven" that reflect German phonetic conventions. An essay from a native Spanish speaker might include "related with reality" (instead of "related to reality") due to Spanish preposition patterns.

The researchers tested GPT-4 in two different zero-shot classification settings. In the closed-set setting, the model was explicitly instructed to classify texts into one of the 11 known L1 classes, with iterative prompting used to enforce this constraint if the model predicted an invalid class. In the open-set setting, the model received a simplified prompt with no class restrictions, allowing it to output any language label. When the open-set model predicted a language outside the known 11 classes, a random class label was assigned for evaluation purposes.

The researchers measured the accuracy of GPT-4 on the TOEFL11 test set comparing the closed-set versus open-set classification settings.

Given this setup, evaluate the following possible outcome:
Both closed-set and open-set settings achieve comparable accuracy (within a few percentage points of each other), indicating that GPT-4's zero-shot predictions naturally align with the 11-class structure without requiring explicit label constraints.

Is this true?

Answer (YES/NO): NO